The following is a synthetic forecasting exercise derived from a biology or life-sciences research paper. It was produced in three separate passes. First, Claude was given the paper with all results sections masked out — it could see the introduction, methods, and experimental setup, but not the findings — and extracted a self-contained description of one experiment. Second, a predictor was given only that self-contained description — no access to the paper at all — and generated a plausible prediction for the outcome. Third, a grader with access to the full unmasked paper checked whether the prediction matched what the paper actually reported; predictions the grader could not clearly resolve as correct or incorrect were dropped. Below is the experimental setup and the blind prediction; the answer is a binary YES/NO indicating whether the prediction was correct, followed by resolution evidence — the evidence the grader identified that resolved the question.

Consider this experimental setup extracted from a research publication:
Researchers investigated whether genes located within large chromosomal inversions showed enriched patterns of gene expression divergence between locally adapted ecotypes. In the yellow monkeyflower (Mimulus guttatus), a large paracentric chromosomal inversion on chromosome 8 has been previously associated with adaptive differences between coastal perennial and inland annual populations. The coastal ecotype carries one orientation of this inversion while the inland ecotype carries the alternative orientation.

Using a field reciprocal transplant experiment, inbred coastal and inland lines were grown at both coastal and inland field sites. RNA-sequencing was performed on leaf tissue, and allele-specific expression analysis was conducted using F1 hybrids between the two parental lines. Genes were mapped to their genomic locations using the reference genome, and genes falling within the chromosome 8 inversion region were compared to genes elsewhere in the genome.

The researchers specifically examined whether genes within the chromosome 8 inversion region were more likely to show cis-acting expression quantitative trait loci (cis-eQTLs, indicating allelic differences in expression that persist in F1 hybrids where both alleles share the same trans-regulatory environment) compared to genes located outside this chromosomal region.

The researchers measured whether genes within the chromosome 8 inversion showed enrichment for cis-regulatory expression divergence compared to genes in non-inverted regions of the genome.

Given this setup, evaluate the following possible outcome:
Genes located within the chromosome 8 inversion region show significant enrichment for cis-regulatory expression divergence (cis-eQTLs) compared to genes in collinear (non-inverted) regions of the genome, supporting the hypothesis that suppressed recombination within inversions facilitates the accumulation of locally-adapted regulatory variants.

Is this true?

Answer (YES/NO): YES